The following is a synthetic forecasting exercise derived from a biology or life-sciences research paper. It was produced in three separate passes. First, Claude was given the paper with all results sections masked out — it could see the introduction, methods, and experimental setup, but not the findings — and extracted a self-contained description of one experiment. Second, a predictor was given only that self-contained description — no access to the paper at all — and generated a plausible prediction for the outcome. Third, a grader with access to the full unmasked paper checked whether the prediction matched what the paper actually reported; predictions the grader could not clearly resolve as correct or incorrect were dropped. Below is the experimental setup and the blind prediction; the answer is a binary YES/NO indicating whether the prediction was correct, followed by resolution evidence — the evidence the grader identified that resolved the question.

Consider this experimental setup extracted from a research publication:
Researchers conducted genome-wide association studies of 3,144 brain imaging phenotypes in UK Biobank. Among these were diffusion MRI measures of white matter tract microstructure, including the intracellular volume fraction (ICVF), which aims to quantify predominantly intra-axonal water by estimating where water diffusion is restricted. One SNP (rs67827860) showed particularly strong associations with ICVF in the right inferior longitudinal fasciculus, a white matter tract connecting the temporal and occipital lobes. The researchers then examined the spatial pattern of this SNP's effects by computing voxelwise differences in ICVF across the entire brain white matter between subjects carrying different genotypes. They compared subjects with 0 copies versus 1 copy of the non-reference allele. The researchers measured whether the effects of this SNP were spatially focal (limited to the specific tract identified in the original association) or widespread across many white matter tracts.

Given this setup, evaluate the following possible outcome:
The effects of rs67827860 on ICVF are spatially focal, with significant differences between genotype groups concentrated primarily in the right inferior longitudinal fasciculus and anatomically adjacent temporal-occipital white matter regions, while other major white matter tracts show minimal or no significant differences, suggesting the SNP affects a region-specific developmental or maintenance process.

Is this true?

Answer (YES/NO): NO